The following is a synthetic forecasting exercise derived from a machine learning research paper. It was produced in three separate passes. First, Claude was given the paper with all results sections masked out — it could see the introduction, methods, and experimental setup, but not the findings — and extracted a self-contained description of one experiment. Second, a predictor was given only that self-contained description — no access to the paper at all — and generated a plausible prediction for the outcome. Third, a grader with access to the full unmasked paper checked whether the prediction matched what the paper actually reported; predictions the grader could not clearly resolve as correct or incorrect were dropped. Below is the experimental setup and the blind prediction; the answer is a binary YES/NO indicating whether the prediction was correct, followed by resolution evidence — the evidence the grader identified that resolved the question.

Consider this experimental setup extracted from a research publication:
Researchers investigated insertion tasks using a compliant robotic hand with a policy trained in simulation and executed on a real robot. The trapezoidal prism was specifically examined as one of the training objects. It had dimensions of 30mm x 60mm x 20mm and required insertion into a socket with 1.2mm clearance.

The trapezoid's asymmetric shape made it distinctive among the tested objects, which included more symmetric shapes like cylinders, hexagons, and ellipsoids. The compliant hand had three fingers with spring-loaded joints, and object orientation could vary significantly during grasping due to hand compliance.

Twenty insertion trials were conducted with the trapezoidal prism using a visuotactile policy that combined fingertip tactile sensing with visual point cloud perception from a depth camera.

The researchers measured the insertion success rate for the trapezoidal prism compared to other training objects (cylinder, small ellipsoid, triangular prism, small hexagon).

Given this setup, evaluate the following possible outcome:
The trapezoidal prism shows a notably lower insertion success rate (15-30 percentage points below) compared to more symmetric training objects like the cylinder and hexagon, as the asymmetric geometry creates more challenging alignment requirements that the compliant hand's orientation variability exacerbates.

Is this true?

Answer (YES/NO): YES